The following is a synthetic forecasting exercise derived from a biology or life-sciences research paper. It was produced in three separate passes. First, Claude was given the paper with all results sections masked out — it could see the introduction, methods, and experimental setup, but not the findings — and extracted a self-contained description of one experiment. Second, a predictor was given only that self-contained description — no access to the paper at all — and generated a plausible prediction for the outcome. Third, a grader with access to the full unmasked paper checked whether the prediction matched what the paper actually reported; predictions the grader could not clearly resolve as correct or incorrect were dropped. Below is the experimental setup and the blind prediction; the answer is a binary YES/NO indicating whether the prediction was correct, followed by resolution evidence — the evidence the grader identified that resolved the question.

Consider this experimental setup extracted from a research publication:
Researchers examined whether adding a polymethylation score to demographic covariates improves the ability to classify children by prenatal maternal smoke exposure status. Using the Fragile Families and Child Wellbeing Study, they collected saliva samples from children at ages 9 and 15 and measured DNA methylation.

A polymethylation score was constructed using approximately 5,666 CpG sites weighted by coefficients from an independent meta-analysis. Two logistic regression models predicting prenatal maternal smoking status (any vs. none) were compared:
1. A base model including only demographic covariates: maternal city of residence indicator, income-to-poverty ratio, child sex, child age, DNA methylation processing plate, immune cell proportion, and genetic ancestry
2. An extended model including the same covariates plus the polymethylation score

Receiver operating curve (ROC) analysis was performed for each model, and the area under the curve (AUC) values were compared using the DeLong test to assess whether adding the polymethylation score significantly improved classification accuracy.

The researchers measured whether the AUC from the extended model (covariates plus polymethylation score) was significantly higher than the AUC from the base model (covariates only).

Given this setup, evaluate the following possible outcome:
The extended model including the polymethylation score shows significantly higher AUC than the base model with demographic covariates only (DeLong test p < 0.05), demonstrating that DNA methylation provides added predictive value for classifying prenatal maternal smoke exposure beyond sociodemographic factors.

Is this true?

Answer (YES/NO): YES